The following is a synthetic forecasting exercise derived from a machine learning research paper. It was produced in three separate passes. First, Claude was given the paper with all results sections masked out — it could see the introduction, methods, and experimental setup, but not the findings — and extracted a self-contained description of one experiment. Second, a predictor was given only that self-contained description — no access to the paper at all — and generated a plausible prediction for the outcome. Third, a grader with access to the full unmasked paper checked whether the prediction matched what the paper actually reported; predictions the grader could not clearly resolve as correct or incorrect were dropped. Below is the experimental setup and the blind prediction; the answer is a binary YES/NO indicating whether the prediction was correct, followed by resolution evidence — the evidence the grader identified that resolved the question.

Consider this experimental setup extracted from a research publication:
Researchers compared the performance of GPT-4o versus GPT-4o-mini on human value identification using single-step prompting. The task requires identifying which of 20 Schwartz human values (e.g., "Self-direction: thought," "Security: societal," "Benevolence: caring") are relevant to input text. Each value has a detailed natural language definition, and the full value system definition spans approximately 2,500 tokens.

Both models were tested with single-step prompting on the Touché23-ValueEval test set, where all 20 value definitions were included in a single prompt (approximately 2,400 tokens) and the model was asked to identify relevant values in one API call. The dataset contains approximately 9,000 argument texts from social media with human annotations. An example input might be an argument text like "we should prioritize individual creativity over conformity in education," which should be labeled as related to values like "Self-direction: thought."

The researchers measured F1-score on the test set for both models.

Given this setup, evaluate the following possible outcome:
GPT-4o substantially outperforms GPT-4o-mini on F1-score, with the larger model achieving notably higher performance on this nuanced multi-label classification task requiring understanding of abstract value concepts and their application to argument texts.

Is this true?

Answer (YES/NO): NO